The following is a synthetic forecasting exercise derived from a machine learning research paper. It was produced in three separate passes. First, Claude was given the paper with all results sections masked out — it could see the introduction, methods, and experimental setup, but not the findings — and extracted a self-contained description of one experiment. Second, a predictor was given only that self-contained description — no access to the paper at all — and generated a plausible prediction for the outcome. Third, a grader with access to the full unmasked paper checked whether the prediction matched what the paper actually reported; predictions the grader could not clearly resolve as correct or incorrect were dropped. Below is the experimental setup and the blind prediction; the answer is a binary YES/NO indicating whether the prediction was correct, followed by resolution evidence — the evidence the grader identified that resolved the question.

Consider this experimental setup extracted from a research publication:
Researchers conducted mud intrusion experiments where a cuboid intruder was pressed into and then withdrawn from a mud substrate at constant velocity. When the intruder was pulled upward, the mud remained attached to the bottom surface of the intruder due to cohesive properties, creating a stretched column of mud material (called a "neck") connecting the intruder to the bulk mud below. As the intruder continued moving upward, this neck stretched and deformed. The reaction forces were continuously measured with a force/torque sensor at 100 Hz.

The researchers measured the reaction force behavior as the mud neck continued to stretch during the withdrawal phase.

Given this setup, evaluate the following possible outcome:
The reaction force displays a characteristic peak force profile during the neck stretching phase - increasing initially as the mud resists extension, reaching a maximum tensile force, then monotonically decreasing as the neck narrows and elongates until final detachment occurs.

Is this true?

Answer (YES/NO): NO